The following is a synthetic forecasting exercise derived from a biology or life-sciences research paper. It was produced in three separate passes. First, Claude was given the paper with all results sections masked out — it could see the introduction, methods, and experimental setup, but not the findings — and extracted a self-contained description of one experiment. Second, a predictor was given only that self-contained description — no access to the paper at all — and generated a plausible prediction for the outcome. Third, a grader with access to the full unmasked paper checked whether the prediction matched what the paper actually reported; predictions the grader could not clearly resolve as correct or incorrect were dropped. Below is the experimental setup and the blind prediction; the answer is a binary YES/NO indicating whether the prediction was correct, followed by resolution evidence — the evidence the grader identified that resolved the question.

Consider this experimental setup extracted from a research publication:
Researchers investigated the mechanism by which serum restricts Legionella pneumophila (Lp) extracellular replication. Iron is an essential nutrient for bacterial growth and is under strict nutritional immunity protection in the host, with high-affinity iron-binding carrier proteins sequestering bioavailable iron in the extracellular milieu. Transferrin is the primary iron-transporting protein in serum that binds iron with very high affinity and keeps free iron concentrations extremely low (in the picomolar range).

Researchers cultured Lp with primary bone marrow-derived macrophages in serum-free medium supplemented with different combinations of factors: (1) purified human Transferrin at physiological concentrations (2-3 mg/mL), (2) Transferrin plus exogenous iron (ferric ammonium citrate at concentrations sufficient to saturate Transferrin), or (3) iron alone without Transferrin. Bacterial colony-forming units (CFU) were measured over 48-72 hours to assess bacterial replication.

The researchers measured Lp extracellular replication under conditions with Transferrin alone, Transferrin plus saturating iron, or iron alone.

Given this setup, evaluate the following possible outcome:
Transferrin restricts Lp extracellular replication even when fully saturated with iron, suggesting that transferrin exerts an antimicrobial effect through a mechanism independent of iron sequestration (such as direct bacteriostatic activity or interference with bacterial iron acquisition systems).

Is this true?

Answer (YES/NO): NO